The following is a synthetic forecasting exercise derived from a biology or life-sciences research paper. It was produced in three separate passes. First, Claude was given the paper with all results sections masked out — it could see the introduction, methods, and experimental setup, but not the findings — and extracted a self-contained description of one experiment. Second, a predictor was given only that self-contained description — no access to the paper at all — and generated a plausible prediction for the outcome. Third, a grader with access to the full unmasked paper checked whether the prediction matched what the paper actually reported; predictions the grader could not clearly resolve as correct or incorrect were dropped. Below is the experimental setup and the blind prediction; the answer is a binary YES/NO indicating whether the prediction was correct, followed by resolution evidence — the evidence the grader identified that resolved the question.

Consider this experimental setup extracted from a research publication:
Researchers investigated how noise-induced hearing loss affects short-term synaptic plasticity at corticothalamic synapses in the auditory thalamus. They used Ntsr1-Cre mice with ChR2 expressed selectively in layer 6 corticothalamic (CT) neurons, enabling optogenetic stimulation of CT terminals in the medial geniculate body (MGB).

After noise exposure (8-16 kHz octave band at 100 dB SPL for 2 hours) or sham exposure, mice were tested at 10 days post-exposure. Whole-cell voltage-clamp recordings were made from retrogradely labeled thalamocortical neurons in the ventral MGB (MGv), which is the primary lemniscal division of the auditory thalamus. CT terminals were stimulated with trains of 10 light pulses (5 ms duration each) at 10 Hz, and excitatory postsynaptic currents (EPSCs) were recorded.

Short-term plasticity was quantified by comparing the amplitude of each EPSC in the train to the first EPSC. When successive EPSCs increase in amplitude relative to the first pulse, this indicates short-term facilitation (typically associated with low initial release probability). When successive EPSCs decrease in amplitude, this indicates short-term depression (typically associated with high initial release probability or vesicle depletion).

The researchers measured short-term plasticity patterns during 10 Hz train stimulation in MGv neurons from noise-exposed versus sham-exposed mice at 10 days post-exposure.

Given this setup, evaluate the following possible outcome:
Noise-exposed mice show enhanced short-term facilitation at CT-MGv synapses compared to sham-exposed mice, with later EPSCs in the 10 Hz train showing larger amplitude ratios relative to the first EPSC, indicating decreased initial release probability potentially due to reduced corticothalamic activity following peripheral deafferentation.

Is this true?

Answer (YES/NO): NO